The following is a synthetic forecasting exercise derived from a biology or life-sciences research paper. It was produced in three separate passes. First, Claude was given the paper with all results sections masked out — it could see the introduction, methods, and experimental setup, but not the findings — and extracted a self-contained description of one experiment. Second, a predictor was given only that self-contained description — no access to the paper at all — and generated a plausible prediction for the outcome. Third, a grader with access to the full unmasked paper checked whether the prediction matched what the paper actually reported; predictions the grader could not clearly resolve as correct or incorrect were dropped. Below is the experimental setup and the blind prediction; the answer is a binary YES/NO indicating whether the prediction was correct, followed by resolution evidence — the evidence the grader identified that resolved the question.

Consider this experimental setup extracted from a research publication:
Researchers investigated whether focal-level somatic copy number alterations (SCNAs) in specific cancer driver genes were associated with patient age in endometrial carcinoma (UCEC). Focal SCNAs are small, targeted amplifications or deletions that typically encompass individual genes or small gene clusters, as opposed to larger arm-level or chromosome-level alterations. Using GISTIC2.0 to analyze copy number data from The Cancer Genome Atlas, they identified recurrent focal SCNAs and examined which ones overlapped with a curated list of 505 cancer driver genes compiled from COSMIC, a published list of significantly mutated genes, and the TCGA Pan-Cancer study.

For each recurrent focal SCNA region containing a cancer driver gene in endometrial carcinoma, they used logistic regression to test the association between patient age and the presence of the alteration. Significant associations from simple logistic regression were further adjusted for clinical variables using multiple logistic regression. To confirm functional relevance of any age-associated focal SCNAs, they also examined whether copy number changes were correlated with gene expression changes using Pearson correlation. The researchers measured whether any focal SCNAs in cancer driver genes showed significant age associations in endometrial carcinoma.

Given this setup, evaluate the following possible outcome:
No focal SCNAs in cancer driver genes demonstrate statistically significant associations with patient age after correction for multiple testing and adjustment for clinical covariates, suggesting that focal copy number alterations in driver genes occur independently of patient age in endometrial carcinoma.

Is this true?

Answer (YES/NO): NO